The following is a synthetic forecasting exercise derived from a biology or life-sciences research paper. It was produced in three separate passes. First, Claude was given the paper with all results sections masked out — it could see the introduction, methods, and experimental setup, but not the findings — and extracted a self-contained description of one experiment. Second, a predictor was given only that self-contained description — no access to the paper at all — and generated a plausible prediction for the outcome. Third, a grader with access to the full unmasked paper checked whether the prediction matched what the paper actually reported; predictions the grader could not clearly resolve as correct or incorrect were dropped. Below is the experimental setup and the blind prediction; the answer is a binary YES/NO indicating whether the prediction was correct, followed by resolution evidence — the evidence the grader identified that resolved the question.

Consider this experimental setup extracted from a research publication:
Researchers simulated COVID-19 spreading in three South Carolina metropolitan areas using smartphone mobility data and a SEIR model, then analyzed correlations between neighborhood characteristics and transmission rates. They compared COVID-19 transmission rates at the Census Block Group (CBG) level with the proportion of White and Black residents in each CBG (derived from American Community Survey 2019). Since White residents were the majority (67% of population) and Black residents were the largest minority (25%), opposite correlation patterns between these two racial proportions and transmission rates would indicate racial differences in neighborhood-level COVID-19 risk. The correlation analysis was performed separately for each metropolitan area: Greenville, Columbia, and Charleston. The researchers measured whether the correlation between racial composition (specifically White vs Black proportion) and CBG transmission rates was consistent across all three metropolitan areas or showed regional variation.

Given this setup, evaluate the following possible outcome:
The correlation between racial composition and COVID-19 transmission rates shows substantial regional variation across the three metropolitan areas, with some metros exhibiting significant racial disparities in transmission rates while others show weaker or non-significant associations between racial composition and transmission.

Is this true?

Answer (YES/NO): YES